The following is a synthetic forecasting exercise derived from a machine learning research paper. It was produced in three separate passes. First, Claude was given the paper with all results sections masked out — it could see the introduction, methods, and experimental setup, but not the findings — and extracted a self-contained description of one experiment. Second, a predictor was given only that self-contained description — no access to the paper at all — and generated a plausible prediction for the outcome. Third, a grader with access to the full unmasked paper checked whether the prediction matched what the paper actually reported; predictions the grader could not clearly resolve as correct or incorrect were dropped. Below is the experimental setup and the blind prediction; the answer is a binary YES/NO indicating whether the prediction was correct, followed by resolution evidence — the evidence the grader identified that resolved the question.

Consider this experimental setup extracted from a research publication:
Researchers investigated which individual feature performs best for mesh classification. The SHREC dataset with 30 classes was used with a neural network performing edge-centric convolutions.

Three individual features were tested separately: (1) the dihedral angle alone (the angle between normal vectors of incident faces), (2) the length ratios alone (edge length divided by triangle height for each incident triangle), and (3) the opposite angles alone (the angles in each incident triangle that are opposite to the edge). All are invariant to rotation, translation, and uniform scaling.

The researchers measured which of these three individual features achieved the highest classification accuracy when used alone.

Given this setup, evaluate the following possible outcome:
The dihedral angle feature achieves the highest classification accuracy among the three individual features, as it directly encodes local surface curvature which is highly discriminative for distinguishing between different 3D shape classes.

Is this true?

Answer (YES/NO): NO